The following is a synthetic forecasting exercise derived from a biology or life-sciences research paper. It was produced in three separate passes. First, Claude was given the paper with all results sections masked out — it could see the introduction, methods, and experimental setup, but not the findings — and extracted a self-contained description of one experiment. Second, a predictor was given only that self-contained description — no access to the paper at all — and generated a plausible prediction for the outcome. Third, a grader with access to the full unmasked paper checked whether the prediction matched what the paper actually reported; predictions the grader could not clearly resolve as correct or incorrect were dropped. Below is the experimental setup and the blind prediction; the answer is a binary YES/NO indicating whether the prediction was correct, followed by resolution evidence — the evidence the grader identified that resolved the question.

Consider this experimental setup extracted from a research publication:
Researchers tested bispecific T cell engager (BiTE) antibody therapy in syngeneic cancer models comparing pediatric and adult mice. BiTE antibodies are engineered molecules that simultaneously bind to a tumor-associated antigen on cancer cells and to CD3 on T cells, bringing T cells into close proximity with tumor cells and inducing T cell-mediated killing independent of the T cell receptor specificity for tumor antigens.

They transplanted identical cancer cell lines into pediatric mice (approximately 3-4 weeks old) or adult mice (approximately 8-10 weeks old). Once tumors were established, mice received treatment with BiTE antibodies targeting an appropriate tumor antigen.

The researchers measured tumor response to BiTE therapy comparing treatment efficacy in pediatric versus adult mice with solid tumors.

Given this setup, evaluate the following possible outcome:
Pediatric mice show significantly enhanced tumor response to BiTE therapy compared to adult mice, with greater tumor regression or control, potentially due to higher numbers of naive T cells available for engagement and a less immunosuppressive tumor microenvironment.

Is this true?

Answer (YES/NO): NO